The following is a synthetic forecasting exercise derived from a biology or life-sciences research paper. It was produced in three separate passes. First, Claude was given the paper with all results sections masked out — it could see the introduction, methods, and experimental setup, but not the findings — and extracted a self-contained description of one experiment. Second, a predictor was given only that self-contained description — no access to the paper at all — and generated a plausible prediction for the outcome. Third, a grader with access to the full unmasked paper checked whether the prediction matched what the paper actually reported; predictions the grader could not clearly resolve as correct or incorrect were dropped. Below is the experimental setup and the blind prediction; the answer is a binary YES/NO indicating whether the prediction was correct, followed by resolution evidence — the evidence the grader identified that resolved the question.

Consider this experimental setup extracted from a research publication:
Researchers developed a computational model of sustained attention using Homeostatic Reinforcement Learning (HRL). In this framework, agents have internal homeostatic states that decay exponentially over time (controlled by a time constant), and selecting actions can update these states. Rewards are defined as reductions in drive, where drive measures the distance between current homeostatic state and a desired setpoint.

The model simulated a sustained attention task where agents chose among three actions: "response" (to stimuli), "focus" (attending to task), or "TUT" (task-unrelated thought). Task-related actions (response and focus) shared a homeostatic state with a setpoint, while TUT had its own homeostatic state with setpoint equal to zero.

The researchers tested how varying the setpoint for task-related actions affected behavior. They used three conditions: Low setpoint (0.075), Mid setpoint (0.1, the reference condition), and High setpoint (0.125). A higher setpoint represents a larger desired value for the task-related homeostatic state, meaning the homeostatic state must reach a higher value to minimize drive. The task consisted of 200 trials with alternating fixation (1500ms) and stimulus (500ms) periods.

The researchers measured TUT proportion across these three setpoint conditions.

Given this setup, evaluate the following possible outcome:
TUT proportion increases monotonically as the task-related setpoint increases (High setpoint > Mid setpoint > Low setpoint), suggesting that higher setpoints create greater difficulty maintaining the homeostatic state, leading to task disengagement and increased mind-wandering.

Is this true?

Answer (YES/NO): NO